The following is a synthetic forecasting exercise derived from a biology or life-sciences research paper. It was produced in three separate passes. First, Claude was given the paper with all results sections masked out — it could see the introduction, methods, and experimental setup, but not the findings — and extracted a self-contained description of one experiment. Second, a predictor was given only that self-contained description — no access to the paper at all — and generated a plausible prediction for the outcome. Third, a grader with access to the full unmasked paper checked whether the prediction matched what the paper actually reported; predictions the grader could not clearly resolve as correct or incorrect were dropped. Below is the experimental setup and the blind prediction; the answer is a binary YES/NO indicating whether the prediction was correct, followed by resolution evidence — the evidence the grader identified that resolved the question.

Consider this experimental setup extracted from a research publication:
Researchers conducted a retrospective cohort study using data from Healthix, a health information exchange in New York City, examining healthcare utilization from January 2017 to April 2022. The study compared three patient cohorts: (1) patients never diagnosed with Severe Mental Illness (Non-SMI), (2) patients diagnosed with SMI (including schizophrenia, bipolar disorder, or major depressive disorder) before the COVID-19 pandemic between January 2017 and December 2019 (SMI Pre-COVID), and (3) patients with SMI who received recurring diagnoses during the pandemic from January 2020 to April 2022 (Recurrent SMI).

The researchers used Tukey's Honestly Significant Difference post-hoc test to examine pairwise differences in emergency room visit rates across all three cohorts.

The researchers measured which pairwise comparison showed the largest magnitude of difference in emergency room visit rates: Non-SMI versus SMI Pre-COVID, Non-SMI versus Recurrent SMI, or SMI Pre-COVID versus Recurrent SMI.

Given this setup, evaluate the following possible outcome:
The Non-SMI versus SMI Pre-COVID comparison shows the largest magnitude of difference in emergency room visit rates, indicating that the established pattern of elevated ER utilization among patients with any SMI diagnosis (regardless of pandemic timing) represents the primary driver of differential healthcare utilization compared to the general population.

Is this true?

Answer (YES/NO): NO